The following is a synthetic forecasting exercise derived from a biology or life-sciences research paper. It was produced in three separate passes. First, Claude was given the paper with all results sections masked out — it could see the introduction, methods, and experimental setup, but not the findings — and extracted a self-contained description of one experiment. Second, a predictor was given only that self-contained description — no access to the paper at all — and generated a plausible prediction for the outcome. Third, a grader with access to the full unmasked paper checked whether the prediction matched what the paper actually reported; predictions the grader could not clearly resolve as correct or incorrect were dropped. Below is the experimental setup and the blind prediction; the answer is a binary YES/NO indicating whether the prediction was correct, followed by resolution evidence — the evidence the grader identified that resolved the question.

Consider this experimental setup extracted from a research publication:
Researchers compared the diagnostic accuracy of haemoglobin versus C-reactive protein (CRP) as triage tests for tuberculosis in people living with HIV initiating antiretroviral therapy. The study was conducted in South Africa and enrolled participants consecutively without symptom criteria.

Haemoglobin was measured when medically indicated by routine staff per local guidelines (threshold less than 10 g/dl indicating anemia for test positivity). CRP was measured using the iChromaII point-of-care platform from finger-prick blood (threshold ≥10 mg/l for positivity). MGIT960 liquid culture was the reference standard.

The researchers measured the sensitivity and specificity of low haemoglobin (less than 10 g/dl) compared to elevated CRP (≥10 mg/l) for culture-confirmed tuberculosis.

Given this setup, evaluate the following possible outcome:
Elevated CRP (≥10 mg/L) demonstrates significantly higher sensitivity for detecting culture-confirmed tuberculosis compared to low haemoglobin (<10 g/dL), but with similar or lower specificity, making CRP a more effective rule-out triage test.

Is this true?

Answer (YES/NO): YES